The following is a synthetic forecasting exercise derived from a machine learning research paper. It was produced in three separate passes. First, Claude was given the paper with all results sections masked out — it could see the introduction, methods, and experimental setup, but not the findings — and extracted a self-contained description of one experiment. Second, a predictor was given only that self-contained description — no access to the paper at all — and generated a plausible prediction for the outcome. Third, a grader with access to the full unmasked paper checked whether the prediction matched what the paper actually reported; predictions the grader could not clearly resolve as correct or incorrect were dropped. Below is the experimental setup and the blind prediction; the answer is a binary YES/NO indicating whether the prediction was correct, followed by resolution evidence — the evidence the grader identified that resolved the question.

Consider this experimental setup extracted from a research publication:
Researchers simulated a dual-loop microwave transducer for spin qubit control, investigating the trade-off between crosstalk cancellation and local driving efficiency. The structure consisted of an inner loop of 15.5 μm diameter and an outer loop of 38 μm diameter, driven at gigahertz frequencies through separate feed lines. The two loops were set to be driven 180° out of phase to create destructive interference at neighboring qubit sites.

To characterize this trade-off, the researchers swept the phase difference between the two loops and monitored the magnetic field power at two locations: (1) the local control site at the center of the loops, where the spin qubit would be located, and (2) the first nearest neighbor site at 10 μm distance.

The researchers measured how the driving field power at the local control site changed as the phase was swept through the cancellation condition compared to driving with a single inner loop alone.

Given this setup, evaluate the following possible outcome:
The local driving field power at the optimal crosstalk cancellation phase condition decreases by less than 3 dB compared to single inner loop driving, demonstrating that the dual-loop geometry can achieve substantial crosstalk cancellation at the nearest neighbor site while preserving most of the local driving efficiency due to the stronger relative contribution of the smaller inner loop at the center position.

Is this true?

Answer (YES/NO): YES